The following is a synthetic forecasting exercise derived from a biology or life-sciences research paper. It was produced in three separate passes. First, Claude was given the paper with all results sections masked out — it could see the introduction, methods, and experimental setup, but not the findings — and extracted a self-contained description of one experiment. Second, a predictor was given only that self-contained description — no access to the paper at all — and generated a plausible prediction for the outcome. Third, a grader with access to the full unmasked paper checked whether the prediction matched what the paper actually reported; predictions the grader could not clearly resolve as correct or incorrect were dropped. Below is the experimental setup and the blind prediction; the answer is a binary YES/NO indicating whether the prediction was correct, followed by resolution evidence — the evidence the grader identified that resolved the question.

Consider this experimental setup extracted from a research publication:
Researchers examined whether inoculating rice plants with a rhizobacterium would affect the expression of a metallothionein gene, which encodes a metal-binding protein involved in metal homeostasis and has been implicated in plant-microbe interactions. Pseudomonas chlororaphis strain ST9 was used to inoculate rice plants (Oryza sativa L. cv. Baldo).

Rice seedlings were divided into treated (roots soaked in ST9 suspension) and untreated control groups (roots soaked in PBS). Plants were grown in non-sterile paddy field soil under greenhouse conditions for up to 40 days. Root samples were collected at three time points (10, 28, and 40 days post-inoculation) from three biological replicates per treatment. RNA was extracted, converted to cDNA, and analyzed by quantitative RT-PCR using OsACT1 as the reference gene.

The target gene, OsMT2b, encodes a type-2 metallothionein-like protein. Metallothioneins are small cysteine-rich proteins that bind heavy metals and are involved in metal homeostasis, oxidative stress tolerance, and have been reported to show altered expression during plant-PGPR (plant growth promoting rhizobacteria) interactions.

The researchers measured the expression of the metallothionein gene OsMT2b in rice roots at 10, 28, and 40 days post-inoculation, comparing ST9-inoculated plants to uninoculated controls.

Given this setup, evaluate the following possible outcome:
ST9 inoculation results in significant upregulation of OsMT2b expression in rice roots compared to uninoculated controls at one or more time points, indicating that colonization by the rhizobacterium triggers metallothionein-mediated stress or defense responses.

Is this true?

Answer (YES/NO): NO